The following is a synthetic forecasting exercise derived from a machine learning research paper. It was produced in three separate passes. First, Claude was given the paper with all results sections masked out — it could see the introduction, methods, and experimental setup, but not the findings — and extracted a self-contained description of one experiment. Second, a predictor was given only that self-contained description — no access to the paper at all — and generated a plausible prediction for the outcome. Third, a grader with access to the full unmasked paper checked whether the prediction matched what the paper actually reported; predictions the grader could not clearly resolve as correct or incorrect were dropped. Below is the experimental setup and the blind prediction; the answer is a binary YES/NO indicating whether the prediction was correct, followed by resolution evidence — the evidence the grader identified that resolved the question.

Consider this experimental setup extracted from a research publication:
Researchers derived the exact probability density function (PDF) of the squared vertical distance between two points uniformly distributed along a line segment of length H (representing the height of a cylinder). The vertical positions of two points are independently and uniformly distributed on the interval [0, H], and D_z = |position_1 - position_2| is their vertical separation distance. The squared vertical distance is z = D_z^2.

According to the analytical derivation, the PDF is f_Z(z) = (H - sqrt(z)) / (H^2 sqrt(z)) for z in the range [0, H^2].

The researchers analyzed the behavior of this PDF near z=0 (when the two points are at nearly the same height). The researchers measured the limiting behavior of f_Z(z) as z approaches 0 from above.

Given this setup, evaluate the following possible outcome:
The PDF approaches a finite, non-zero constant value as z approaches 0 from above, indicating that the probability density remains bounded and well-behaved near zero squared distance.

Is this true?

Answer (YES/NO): NO